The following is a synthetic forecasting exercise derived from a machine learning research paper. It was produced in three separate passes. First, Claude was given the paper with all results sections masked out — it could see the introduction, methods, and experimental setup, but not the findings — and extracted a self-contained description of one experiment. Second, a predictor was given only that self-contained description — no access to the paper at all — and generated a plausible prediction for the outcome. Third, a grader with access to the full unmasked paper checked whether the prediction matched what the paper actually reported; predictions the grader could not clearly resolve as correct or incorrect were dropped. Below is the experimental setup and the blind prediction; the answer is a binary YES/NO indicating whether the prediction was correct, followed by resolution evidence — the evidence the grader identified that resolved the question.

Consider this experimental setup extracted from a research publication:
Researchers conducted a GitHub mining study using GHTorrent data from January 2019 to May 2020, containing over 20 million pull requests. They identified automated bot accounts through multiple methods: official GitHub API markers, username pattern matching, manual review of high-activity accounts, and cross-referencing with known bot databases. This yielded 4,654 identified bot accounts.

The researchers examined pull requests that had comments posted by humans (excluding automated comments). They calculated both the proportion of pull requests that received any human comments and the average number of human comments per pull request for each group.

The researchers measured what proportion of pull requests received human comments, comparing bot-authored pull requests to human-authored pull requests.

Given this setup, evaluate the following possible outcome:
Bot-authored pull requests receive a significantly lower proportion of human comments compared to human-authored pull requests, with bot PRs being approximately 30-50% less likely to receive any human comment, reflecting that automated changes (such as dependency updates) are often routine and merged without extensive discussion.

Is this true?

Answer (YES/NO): NO